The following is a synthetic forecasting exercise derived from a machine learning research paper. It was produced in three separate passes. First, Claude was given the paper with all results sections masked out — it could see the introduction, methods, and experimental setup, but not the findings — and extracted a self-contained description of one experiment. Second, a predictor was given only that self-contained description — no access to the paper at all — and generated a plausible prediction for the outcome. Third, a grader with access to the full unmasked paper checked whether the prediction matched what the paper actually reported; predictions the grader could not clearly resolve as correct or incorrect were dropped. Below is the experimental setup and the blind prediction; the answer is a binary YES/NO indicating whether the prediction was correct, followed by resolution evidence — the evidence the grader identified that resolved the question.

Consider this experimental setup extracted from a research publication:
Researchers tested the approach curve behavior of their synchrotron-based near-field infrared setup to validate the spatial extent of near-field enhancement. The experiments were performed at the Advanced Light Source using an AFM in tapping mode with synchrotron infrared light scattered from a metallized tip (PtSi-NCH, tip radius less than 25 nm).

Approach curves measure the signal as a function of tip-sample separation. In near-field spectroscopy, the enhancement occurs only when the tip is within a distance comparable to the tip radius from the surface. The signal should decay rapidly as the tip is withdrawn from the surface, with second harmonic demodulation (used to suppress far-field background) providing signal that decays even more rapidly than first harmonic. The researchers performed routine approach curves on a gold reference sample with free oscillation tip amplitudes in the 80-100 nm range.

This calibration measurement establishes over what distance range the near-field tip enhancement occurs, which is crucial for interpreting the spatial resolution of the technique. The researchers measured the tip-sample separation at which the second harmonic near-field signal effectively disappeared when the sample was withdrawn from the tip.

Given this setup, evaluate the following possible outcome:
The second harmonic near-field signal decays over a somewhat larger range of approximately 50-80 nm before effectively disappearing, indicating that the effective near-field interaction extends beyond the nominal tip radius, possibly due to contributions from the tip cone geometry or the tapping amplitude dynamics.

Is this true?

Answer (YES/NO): NO